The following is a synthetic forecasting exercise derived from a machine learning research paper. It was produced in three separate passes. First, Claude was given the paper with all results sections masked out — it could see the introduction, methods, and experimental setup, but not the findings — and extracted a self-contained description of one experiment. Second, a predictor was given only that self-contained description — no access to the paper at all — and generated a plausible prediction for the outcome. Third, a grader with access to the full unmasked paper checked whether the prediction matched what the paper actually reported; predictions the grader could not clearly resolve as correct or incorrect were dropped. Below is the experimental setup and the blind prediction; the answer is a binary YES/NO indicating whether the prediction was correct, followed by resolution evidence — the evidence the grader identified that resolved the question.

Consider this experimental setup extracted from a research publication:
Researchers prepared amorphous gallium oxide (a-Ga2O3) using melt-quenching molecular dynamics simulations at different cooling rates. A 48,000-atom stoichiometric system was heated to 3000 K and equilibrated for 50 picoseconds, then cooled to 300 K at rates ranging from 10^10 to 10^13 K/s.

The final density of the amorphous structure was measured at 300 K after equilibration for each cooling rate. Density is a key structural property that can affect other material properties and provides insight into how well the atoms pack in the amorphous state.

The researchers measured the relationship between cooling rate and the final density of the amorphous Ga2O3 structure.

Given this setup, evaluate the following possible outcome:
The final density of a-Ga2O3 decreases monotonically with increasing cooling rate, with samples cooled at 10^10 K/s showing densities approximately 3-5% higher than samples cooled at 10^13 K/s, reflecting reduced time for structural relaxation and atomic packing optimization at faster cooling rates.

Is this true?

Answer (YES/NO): NO